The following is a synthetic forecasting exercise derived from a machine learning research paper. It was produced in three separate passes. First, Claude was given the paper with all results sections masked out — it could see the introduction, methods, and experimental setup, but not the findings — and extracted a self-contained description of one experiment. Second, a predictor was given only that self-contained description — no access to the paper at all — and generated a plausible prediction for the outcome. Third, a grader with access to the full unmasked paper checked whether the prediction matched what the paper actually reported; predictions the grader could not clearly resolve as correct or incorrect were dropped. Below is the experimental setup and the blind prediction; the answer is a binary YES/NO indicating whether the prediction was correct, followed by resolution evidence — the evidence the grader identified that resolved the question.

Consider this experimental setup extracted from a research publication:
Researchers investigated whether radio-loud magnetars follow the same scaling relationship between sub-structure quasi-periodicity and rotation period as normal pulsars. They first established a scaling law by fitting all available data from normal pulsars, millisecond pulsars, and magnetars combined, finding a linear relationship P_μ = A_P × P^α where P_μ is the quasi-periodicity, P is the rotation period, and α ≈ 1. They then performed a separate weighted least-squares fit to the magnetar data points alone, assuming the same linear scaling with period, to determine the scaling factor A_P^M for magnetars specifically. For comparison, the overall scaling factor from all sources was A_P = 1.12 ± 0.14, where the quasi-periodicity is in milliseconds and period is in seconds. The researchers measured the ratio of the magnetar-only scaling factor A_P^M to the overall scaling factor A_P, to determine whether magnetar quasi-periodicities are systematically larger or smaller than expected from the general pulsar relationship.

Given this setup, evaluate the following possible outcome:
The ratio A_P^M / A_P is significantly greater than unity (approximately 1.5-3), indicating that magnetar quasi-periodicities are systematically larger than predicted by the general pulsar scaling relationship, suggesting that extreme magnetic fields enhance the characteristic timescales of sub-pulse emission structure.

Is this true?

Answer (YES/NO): NO